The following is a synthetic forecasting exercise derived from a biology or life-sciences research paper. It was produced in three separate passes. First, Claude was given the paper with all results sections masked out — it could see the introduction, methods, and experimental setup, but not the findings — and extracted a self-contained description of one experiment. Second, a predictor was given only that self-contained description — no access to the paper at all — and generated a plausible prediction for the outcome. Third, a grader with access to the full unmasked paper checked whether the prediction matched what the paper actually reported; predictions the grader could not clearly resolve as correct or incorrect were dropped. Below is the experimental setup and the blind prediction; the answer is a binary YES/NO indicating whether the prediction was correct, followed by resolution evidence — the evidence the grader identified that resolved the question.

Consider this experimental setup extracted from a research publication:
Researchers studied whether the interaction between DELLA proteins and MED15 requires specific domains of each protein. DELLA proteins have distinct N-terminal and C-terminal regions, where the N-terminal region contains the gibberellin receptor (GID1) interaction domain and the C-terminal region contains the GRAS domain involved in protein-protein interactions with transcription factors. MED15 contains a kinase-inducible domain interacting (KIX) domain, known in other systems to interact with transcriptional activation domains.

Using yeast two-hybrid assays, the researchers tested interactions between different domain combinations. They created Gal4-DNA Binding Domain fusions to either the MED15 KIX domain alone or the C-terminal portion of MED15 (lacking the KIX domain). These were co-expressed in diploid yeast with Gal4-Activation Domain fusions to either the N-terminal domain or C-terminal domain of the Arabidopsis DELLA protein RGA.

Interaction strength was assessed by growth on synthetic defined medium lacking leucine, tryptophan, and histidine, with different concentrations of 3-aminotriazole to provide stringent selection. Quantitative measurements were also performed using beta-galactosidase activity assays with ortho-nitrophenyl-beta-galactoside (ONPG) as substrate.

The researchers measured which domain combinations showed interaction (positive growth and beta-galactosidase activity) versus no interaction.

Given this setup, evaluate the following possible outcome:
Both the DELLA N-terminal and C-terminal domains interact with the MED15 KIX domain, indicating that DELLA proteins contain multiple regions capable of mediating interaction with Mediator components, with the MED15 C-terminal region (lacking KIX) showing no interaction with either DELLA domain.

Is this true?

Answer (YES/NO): NO